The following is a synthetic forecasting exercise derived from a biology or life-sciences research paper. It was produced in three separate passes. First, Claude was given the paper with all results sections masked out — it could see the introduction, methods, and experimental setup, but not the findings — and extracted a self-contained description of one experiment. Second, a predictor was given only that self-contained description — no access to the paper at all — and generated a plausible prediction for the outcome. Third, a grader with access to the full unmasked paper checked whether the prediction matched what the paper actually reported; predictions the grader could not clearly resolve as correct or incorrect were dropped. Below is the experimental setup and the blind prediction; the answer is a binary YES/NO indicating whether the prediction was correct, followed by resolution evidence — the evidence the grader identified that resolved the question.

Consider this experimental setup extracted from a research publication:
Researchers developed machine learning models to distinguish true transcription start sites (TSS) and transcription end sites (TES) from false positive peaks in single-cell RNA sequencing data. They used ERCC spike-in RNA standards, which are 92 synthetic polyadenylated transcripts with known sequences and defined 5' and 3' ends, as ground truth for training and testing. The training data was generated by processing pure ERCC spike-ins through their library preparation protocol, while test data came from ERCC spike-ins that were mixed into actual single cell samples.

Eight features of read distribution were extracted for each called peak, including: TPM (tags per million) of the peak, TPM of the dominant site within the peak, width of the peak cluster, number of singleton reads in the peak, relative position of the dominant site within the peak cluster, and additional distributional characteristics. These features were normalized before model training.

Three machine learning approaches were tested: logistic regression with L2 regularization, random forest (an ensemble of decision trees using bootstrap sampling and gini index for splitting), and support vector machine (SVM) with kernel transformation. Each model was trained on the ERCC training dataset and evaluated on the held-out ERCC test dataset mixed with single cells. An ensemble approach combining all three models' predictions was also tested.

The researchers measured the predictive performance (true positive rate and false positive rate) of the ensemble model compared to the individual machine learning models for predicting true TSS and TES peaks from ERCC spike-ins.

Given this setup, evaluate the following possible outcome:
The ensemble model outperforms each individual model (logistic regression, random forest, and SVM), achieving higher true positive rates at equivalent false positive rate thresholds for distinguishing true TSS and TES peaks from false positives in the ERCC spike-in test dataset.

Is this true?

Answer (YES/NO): YES